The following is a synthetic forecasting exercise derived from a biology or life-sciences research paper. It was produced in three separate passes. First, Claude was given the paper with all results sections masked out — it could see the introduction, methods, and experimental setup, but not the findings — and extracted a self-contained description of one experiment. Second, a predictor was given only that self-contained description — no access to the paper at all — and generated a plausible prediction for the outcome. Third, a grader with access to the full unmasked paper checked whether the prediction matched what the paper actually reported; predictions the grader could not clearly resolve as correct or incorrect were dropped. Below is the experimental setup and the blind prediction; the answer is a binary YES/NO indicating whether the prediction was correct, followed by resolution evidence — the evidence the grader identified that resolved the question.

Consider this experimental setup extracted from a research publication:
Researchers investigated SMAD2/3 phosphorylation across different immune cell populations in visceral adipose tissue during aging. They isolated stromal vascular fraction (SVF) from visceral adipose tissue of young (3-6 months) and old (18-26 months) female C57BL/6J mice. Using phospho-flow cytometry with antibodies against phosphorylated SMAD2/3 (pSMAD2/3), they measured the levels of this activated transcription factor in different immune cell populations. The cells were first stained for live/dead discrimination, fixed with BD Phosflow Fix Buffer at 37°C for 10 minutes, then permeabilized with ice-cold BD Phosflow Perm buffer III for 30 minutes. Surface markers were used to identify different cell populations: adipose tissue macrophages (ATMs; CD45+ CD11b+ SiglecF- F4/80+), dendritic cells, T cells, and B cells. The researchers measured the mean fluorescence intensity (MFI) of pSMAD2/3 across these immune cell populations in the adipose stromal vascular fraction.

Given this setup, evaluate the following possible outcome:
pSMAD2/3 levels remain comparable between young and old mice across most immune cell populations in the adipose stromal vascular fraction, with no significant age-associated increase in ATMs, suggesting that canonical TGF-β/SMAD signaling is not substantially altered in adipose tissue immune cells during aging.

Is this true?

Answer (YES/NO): NO